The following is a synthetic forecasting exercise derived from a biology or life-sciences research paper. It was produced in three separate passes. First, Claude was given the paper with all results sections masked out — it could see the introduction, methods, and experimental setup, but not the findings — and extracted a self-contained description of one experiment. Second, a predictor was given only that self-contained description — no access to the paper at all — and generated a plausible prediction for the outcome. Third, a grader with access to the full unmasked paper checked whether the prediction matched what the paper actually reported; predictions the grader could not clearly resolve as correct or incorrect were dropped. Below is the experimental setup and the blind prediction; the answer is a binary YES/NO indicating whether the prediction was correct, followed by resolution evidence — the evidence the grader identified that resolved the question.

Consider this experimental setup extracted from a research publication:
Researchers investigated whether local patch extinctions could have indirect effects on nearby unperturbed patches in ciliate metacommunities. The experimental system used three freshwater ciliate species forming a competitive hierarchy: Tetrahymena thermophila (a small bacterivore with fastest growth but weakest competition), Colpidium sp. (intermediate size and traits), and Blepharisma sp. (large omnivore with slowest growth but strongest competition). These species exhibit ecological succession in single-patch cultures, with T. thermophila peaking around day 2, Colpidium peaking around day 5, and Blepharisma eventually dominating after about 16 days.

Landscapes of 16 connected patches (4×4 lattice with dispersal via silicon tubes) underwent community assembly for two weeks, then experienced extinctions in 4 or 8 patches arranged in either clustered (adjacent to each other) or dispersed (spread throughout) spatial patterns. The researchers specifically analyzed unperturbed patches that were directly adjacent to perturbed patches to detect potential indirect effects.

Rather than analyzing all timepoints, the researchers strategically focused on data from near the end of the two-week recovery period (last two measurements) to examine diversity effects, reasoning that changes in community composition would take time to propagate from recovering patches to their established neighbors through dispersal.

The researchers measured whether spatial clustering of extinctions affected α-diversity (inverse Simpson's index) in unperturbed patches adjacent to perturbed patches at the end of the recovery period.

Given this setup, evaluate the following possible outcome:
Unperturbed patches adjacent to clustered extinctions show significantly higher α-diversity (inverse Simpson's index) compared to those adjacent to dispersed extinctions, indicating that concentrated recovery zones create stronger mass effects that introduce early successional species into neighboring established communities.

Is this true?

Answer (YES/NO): NO